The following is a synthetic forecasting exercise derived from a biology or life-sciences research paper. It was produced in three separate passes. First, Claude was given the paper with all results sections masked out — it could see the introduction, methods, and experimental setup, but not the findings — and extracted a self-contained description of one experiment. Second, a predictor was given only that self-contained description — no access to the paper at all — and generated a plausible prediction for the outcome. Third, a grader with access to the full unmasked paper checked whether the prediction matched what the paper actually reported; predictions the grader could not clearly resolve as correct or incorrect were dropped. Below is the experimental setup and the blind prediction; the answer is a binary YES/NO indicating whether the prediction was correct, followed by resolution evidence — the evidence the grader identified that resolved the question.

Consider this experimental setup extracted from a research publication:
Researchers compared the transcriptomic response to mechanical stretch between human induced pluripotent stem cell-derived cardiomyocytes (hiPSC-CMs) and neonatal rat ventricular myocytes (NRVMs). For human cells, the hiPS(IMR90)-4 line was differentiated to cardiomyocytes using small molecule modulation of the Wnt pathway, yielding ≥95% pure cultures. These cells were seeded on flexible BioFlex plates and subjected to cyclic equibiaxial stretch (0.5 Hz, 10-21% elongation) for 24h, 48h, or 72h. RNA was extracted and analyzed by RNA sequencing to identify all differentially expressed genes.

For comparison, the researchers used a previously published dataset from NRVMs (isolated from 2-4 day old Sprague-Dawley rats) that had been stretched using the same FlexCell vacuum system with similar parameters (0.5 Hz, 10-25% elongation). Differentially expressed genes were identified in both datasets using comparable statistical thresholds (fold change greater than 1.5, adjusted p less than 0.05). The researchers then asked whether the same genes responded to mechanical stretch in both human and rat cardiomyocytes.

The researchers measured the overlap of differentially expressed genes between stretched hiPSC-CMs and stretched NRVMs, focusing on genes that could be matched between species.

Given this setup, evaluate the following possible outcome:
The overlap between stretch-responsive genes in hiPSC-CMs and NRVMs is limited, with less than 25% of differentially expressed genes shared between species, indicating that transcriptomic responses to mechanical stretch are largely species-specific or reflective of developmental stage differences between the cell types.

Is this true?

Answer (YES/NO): YES